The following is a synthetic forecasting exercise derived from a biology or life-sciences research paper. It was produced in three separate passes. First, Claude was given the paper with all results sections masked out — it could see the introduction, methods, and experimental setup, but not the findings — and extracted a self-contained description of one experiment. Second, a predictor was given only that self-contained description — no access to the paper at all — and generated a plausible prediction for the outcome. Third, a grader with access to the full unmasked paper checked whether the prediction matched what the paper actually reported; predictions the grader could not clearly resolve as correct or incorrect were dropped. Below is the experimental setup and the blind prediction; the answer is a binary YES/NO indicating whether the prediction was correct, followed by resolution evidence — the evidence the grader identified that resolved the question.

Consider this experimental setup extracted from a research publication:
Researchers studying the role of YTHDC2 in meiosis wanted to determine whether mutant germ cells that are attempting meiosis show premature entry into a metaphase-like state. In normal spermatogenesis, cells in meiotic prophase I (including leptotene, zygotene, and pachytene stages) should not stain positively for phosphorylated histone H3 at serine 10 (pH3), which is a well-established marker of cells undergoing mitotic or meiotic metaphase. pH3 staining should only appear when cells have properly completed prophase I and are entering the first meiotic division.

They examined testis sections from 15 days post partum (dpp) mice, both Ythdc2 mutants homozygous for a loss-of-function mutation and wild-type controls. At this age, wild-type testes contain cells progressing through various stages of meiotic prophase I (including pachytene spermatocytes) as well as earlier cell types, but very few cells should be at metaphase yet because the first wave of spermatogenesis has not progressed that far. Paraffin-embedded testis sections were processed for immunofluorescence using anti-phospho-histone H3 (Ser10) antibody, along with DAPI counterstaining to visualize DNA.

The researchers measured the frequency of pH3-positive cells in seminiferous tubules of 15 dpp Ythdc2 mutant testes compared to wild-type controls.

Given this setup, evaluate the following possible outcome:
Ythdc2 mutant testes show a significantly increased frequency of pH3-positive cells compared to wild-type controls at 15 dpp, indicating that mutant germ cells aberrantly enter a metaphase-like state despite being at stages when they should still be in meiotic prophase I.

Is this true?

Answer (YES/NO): YES